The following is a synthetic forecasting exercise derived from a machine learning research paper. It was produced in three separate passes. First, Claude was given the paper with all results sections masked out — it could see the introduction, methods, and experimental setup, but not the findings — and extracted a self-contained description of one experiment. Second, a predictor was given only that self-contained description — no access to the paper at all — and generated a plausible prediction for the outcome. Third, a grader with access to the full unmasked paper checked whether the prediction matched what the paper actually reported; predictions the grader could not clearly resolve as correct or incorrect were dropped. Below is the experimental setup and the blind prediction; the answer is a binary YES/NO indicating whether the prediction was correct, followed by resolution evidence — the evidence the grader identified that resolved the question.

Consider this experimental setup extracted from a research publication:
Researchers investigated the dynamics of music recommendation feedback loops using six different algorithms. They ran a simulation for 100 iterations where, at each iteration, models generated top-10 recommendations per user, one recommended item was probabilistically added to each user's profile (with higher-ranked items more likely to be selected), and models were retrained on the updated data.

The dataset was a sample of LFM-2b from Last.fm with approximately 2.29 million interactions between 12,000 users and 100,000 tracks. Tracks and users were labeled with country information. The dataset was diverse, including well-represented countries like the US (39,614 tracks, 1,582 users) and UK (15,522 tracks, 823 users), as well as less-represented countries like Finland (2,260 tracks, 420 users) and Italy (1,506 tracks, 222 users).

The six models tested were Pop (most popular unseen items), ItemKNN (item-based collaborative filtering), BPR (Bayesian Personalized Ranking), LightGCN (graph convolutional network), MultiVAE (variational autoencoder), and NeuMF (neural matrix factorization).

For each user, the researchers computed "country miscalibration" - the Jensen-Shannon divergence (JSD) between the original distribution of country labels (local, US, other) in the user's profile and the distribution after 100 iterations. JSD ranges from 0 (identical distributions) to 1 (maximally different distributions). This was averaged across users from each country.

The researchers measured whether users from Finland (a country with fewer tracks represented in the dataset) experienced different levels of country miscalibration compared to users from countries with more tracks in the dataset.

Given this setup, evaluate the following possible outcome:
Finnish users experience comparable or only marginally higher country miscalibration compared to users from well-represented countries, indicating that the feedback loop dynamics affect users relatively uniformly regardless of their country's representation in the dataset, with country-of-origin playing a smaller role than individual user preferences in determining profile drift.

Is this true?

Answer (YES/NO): NO